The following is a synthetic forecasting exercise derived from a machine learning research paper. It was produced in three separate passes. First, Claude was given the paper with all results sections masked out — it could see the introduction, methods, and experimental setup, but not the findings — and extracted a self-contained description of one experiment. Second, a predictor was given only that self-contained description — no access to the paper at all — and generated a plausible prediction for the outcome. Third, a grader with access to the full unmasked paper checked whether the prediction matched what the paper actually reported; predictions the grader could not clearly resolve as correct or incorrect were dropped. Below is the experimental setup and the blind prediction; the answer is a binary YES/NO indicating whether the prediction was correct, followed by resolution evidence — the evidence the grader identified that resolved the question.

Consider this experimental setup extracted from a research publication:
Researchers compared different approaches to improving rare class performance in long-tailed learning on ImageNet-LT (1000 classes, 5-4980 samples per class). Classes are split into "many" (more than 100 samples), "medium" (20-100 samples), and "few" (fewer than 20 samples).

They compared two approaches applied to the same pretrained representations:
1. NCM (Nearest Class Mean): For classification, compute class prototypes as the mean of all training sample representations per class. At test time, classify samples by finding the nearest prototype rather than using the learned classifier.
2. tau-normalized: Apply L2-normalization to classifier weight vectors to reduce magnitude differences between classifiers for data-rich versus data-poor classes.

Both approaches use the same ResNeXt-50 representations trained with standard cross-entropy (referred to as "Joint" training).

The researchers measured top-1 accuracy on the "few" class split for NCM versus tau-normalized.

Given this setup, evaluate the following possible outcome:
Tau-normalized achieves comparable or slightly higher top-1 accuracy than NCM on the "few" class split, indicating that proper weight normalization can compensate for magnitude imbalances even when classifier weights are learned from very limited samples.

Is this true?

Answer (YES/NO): YES